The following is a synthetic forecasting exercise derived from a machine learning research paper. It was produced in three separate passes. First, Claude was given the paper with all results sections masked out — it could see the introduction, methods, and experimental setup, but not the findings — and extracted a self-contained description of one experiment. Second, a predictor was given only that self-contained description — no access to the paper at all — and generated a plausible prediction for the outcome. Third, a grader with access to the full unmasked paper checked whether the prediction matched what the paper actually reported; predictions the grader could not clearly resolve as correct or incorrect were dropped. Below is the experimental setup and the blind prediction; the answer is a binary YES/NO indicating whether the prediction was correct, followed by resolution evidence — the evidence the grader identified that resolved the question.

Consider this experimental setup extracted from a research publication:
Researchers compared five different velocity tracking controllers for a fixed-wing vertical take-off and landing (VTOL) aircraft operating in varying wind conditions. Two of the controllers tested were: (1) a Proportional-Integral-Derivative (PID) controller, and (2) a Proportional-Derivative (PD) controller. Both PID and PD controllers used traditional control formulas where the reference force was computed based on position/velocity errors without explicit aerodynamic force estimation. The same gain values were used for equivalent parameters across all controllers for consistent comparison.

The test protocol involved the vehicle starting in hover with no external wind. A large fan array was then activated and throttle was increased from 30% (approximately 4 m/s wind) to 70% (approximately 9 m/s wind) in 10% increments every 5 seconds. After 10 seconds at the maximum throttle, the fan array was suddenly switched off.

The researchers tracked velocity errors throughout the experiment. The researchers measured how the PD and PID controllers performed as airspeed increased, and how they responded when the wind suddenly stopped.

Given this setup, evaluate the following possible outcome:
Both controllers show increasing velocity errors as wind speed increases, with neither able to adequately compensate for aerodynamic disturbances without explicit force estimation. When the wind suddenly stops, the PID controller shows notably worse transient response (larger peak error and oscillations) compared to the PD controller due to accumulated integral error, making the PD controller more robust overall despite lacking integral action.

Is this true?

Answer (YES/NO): NO